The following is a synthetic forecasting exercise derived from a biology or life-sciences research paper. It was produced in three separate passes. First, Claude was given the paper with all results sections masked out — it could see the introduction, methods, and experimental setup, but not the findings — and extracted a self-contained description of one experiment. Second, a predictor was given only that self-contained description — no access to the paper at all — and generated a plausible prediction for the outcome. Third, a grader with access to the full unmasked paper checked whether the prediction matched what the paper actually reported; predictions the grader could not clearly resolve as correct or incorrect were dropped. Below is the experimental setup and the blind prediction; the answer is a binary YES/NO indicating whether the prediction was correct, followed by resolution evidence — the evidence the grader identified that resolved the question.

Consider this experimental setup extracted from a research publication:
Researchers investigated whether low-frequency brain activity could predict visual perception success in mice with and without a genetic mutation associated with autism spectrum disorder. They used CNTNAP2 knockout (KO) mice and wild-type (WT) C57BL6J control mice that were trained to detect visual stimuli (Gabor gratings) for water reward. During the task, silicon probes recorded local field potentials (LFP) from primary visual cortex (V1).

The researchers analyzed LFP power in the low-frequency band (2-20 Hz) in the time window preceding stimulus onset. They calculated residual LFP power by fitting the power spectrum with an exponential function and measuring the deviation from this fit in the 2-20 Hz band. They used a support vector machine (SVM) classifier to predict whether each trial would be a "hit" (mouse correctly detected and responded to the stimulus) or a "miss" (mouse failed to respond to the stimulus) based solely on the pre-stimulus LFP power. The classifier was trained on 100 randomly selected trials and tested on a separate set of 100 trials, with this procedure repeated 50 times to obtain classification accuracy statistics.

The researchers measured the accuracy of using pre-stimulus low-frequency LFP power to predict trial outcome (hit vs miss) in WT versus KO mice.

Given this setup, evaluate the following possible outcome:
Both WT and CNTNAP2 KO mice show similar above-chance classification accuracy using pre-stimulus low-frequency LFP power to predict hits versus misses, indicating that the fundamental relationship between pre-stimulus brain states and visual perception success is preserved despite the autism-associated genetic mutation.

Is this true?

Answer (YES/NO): NO